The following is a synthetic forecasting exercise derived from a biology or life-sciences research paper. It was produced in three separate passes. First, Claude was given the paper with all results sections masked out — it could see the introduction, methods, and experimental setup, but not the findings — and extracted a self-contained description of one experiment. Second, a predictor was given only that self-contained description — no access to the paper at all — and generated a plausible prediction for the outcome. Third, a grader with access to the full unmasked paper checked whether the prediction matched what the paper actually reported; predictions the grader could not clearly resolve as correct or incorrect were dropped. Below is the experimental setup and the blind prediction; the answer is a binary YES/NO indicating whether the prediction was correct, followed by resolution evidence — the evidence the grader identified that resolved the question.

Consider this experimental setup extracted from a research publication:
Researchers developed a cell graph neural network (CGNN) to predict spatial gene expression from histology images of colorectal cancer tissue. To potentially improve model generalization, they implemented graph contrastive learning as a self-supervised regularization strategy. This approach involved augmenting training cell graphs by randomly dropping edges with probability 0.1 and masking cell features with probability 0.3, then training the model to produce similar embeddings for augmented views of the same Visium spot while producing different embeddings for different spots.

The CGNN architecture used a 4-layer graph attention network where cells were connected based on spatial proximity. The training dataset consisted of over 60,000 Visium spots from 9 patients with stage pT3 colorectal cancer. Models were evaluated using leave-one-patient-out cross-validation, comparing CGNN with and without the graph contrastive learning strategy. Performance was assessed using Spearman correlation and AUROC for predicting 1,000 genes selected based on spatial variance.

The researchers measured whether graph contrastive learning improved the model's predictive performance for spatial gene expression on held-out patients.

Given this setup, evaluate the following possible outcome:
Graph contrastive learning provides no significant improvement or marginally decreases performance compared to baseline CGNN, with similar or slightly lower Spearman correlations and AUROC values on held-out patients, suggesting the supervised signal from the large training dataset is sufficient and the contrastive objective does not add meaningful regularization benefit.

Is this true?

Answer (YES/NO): YES